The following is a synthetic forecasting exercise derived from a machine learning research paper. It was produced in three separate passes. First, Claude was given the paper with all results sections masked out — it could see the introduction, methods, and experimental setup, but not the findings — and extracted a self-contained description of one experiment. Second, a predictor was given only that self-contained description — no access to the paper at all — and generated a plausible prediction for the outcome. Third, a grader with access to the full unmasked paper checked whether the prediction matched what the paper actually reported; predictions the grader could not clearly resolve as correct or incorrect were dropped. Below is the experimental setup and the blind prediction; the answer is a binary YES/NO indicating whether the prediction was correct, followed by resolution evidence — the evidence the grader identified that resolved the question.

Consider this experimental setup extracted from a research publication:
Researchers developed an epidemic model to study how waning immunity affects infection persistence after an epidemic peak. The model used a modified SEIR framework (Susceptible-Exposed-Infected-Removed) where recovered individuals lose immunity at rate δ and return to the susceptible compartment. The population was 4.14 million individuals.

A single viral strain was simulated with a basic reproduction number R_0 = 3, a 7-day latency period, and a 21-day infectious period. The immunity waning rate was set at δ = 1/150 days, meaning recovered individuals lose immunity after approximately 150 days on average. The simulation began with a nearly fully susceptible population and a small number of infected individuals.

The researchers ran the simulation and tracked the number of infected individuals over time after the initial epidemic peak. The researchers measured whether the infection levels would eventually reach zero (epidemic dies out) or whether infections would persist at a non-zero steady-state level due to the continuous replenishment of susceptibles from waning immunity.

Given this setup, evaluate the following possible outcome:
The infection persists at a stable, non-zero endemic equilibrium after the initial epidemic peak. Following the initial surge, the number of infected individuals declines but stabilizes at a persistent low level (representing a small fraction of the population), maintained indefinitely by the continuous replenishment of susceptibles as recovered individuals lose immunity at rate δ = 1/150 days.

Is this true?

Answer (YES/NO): YES